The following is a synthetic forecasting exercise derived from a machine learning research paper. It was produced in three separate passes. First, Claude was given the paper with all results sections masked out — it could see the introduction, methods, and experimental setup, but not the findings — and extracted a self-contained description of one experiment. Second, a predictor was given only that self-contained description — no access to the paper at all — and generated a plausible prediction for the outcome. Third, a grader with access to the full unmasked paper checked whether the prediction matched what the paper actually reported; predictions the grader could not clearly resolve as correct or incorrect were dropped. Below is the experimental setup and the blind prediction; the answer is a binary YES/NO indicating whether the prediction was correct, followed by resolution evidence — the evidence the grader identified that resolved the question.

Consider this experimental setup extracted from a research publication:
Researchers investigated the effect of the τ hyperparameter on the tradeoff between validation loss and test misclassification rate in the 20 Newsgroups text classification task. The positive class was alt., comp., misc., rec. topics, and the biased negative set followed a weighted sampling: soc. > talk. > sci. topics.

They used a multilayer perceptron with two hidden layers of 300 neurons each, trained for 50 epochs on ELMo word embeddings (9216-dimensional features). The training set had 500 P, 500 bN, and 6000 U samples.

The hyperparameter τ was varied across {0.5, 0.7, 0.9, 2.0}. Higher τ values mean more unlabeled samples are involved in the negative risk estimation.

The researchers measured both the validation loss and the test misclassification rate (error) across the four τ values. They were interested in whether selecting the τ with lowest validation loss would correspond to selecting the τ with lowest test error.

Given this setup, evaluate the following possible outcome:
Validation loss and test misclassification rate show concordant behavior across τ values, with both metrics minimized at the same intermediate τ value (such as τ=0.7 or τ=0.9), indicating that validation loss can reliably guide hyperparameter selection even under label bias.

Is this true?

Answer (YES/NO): NO